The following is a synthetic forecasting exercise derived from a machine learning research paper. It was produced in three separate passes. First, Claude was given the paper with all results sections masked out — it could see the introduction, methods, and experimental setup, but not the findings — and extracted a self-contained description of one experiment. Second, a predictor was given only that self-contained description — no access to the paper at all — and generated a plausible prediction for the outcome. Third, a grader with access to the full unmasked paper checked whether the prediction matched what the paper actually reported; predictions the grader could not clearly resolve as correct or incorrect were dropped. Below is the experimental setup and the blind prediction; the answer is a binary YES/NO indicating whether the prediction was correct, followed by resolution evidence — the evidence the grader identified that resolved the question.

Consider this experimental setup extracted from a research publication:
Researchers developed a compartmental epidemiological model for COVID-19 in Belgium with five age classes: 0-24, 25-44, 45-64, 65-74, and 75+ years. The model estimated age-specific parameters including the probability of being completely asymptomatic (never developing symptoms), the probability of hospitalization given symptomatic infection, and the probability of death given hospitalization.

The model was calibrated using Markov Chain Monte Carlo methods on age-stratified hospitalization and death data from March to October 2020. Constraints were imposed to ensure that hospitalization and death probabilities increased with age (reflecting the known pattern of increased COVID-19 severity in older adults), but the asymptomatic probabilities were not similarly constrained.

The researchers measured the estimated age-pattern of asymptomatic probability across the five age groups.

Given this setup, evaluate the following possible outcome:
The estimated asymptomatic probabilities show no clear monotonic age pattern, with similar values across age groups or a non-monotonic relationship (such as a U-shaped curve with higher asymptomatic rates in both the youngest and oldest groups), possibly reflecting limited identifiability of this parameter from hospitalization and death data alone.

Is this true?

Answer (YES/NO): NO